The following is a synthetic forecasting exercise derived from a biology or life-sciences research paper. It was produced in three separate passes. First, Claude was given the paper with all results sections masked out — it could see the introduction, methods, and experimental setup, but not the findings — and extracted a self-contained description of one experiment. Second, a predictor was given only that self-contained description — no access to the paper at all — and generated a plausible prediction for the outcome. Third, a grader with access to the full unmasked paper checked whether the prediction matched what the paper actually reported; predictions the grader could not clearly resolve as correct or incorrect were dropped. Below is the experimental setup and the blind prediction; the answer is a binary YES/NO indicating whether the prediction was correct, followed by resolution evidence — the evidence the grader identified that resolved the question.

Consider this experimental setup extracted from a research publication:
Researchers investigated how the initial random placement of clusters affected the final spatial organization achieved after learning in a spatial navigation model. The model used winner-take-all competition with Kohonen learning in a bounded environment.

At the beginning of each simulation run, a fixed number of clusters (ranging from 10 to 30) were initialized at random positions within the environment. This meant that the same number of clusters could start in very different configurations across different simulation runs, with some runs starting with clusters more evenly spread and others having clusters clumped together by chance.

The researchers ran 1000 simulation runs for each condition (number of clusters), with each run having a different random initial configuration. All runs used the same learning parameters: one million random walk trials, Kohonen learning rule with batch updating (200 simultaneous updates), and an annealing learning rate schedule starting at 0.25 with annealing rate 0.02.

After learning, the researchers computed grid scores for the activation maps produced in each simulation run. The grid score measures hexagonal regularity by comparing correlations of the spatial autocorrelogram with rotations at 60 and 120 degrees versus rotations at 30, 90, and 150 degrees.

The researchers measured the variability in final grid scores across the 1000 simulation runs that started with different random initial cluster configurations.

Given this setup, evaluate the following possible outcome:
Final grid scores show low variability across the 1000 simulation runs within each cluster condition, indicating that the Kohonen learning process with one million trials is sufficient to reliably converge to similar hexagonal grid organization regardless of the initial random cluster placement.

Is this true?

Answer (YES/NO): NO